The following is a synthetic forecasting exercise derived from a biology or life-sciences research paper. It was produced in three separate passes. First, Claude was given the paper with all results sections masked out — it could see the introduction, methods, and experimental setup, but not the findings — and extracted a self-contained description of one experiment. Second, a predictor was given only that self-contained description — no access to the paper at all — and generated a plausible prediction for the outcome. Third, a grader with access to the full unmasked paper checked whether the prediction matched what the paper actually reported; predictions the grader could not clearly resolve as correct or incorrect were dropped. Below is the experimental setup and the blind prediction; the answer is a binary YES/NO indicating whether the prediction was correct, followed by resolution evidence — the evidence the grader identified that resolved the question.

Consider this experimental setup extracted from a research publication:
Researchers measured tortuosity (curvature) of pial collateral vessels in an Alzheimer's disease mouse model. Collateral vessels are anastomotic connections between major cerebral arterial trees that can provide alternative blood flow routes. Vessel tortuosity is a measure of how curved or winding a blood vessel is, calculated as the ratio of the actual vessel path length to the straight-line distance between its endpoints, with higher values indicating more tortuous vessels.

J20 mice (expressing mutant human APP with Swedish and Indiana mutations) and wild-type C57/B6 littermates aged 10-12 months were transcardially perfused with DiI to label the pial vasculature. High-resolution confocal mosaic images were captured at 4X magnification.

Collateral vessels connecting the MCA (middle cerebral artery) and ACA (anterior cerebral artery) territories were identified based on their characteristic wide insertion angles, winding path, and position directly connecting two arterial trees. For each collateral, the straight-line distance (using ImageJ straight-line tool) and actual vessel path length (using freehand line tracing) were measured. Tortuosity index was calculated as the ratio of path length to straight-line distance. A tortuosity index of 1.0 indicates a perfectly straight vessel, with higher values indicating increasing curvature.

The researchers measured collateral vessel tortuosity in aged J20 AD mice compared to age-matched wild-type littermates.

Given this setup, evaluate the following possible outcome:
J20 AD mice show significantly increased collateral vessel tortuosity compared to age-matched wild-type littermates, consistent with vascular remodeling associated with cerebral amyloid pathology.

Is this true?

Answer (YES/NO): YES